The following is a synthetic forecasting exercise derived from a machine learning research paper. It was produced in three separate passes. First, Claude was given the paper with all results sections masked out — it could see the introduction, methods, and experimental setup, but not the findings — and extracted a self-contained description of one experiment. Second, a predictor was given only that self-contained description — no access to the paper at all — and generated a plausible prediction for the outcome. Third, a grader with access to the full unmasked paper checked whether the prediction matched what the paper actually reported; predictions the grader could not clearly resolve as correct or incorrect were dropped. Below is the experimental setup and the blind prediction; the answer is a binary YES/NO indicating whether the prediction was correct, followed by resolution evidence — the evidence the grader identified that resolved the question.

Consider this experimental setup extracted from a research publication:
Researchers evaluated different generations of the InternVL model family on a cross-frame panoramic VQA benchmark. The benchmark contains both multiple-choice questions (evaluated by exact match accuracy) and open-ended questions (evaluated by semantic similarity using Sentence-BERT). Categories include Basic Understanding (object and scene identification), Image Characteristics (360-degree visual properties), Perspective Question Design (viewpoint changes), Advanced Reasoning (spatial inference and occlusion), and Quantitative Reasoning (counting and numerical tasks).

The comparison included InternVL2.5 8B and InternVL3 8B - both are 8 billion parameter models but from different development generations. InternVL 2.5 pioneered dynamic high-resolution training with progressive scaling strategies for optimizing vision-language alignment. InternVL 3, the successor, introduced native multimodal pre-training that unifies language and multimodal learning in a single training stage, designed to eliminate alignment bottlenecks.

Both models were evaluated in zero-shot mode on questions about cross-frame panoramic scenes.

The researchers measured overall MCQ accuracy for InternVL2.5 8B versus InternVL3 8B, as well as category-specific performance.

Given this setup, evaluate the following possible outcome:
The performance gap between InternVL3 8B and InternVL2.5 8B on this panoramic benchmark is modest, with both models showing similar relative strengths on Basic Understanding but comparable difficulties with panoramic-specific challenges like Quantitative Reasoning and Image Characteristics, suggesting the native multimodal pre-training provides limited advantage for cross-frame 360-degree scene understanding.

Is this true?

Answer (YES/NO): NO